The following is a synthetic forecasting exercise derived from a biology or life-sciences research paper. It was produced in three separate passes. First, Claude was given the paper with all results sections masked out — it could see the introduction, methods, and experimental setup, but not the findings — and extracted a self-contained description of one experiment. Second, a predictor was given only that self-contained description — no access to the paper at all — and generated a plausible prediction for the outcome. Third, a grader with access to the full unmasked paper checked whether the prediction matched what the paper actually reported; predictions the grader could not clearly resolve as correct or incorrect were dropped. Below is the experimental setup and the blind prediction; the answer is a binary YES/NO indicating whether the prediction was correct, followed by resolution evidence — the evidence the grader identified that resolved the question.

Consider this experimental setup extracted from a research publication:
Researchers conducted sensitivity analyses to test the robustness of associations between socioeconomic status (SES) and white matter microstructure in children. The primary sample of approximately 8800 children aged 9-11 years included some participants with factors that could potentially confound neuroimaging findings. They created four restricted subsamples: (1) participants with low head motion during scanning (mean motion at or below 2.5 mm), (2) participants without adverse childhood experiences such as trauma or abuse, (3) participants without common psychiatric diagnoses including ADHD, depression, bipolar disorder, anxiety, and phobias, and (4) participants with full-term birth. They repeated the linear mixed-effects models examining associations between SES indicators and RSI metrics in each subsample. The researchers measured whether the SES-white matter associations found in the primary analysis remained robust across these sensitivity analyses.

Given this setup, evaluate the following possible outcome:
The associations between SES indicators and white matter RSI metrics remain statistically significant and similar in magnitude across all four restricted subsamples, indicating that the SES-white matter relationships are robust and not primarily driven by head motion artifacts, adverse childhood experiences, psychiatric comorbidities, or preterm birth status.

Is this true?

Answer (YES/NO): YES